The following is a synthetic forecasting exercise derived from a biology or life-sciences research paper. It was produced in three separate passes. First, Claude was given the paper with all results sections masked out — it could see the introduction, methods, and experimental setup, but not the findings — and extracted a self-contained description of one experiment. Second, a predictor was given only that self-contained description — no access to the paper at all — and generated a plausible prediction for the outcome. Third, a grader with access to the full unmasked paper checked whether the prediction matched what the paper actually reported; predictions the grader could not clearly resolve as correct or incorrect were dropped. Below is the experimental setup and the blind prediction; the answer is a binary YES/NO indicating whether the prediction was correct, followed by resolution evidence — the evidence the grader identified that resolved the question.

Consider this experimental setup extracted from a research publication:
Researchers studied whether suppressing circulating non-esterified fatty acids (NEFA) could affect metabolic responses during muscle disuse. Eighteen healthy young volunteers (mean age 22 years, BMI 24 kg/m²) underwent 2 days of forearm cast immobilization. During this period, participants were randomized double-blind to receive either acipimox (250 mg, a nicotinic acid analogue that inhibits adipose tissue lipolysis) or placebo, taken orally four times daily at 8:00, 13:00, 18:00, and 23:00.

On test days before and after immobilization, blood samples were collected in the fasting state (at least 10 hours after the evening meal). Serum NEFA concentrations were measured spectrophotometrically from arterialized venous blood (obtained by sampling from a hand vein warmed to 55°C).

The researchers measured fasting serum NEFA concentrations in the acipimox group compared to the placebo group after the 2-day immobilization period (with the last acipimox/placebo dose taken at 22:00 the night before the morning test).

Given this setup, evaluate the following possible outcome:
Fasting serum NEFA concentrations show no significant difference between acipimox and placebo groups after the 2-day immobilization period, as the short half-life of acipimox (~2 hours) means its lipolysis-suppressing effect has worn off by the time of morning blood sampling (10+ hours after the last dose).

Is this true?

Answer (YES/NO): NO